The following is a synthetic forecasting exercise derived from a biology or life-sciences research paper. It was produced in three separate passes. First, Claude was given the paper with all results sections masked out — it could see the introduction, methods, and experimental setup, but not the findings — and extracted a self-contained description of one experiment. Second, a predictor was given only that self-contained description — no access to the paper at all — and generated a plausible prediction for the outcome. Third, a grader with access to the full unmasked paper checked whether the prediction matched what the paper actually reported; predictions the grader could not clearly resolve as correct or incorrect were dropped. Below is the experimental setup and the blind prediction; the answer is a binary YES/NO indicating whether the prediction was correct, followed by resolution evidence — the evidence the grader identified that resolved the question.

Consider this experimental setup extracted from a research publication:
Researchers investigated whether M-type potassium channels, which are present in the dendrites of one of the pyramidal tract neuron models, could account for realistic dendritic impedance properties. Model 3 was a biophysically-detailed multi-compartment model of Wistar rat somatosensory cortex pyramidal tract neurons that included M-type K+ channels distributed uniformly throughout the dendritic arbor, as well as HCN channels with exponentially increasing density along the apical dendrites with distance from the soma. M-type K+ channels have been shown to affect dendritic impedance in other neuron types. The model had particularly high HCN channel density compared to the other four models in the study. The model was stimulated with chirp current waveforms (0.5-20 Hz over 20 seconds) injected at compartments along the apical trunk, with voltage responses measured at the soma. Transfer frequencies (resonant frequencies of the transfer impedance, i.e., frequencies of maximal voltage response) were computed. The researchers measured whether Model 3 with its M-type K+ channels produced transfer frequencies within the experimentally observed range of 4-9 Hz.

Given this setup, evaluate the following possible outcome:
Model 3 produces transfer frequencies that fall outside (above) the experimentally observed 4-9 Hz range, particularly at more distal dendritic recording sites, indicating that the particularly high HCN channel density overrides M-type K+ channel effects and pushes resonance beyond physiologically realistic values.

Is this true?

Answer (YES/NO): YES